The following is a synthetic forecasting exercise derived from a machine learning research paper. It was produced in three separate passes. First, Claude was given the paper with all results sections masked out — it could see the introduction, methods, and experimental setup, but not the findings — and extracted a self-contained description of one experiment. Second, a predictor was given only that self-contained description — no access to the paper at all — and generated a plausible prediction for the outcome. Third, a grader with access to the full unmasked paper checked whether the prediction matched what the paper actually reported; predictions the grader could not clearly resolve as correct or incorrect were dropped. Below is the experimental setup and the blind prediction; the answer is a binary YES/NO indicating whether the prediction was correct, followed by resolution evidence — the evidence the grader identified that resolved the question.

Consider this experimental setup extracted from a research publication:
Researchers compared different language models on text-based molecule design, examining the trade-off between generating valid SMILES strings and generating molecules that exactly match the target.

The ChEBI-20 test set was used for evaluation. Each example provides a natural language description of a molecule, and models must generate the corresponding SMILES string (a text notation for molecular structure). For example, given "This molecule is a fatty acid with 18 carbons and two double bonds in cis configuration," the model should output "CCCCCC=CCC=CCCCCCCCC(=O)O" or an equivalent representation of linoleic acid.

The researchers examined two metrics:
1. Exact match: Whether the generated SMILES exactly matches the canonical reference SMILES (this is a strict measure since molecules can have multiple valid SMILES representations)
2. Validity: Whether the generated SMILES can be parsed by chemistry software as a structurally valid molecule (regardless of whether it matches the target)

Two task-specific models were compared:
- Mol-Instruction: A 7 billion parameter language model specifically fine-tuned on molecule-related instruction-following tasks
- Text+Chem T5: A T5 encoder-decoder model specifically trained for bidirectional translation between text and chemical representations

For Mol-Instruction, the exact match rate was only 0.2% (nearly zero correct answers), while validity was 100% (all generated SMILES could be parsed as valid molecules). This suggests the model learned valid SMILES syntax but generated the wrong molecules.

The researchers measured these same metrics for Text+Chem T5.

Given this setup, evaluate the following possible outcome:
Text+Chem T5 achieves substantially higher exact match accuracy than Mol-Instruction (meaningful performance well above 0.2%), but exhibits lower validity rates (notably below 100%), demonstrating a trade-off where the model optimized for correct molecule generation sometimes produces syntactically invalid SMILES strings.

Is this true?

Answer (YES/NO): NO